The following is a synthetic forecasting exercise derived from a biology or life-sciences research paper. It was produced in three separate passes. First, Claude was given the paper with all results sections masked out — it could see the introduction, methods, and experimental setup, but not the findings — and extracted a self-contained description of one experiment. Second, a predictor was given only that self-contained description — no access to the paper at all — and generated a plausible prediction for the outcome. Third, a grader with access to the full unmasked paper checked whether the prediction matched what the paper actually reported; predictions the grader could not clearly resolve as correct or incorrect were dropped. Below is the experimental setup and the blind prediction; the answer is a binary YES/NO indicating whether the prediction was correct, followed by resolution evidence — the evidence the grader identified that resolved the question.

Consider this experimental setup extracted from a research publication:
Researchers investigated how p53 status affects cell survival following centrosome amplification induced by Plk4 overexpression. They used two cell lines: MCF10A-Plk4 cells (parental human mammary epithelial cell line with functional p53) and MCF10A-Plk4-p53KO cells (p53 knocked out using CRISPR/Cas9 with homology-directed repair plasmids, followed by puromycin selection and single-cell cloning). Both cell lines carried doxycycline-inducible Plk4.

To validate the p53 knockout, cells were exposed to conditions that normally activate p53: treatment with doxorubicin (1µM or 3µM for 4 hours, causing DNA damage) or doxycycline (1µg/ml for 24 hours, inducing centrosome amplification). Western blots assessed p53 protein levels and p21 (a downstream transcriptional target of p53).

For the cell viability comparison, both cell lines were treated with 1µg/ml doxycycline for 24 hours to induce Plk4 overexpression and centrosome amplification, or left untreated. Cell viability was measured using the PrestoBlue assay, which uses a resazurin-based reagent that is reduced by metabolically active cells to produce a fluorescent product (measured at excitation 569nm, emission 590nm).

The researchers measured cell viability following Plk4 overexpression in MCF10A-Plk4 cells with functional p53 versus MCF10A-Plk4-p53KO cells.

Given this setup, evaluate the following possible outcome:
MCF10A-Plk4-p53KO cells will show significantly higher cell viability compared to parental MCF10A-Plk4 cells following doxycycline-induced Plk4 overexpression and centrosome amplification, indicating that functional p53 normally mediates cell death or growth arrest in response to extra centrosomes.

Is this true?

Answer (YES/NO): YES